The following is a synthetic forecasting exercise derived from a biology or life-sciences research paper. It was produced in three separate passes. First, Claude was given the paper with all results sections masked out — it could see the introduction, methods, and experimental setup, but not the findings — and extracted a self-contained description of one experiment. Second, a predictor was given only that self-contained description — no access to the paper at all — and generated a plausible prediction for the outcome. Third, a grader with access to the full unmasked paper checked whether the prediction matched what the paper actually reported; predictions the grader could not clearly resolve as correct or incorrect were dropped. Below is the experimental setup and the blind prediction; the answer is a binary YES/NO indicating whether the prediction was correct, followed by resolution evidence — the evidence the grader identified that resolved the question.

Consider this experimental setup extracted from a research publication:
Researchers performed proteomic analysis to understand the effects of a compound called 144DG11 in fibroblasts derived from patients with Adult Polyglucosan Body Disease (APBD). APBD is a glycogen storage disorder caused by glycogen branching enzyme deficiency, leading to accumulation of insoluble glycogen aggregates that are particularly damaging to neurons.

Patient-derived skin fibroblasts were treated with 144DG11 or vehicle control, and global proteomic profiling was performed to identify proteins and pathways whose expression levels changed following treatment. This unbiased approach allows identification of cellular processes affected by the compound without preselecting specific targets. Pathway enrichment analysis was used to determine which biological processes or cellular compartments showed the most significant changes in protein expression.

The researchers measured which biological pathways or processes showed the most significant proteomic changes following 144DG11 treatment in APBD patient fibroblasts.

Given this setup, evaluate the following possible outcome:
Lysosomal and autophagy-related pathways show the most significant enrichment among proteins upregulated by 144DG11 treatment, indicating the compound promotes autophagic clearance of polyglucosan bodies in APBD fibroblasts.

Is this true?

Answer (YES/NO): YES